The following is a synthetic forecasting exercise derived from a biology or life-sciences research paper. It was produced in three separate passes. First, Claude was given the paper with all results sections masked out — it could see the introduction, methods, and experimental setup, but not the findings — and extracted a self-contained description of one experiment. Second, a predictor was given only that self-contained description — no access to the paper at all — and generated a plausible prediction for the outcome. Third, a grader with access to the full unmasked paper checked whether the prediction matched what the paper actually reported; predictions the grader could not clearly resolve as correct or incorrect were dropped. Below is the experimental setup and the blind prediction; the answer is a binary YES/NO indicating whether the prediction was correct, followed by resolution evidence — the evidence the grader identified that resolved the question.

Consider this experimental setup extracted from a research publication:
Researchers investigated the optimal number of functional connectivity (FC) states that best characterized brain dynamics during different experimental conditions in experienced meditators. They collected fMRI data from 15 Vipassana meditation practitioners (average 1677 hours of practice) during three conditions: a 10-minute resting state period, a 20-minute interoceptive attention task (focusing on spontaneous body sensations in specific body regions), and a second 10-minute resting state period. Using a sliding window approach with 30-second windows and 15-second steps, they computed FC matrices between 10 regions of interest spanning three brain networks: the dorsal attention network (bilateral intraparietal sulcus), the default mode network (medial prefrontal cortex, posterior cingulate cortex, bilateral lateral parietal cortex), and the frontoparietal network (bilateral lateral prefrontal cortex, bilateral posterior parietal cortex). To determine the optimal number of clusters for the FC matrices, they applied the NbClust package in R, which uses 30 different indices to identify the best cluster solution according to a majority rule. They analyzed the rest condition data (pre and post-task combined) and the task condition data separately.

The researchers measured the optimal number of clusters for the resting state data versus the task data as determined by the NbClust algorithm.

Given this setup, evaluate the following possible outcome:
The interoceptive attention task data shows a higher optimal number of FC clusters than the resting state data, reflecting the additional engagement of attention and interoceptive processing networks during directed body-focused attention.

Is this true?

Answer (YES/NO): YES